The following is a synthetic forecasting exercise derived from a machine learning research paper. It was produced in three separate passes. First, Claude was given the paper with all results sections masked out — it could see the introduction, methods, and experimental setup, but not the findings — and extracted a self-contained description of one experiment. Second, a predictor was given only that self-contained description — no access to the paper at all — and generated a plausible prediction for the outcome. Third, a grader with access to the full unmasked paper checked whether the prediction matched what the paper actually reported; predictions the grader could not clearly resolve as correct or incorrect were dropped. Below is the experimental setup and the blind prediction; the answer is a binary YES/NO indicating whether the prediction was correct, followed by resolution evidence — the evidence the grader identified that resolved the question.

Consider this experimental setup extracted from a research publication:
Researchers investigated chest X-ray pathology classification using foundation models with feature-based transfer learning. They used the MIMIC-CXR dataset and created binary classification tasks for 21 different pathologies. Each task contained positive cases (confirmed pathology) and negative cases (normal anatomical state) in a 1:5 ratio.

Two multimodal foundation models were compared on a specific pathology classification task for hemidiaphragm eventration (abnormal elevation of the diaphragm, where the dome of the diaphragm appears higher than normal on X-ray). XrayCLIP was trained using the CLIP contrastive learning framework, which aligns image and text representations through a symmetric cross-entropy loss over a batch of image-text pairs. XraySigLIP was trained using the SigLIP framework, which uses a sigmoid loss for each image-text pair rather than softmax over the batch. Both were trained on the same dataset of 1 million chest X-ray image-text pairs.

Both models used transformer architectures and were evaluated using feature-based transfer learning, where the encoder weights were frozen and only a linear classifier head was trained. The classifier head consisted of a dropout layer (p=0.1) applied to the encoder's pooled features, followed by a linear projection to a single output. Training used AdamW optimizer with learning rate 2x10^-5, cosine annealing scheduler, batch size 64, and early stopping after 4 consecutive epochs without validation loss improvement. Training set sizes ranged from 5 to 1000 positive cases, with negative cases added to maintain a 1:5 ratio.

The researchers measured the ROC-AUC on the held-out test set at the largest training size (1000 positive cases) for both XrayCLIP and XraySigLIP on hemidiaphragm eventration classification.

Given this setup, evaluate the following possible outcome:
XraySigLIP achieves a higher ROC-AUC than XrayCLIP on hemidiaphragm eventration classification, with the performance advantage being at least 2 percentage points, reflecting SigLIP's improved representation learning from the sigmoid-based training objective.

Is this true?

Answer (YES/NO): NO